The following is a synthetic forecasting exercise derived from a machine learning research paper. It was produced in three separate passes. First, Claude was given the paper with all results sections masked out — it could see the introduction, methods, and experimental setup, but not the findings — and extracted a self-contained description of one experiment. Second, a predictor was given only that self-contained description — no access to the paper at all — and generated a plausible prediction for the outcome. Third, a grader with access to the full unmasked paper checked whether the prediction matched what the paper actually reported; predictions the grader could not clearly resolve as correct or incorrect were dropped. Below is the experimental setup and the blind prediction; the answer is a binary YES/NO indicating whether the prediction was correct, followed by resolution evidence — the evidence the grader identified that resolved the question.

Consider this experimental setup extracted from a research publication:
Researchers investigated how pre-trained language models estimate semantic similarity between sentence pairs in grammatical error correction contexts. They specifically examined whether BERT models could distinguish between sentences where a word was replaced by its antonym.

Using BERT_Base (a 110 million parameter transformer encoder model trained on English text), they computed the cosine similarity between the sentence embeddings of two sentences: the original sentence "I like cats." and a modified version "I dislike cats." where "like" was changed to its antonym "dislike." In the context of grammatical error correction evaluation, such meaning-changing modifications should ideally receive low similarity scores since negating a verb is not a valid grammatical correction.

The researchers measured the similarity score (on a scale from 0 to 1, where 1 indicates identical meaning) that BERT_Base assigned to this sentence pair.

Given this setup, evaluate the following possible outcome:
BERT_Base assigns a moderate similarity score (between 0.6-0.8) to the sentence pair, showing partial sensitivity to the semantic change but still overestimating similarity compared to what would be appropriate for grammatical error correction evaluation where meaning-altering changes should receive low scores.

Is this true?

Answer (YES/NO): NO